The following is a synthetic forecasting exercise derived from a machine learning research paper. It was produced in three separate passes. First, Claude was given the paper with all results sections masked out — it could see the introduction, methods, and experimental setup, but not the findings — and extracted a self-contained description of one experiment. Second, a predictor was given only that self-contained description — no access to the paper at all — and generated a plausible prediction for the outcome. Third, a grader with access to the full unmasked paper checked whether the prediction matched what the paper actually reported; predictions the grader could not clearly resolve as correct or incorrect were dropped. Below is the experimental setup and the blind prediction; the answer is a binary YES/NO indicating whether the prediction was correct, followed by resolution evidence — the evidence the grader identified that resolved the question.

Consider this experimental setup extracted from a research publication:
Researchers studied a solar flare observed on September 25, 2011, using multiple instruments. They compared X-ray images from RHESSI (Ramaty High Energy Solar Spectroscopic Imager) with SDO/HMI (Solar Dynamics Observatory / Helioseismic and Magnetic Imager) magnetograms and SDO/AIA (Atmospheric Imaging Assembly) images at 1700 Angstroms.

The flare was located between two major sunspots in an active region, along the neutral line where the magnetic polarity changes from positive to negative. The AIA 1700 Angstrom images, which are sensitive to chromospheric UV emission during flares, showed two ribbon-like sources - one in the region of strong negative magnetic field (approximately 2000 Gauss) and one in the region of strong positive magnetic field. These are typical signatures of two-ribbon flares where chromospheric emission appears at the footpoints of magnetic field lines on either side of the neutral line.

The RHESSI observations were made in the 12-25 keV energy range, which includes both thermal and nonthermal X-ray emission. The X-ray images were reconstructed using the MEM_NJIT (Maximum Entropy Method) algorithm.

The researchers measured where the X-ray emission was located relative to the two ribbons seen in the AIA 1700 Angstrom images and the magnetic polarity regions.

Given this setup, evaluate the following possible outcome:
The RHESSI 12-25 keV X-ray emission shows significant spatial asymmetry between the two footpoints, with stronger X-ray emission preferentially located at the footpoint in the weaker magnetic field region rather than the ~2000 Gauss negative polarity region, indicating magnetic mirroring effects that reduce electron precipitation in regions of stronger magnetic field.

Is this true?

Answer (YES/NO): YES